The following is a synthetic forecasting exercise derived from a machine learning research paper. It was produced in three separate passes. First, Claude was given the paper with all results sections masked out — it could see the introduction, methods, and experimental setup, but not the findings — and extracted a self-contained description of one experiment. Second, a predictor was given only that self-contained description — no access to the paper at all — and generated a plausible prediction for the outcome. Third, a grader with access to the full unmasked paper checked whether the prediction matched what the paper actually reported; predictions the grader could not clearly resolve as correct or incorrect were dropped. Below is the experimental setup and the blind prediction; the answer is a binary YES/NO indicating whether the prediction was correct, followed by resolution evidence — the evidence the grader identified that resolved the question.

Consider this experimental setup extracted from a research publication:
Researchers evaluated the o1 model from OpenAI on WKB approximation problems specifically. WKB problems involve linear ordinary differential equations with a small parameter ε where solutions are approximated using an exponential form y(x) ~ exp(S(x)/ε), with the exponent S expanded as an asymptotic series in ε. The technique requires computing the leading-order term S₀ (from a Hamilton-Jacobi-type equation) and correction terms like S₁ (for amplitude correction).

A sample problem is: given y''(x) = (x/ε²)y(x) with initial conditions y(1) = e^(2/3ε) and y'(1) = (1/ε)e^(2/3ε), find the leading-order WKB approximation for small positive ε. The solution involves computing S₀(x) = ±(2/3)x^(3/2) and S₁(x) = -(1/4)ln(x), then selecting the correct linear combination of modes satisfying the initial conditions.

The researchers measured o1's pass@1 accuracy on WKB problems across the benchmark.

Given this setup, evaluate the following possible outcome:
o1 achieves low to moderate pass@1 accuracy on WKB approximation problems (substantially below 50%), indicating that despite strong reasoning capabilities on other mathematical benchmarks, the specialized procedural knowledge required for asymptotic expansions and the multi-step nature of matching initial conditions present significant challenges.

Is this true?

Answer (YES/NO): NO